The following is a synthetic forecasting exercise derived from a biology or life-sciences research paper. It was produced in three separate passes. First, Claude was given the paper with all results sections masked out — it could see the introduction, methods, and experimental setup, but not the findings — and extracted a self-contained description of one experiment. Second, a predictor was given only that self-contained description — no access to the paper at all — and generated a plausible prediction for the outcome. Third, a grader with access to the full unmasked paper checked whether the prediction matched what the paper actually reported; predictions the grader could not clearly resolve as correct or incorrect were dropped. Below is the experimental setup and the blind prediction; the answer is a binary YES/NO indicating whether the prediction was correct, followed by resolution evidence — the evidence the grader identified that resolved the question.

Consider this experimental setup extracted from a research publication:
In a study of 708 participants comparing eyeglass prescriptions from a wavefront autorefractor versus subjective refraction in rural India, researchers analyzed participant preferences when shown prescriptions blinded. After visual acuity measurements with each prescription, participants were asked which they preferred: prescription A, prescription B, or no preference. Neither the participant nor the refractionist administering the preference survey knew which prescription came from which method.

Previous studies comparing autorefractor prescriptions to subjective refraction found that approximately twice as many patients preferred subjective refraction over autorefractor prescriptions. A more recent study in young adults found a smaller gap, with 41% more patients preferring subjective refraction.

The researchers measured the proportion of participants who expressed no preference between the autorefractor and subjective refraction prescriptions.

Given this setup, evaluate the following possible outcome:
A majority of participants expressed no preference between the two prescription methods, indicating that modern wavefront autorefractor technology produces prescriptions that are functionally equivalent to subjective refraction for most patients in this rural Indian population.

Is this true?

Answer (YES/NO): NO